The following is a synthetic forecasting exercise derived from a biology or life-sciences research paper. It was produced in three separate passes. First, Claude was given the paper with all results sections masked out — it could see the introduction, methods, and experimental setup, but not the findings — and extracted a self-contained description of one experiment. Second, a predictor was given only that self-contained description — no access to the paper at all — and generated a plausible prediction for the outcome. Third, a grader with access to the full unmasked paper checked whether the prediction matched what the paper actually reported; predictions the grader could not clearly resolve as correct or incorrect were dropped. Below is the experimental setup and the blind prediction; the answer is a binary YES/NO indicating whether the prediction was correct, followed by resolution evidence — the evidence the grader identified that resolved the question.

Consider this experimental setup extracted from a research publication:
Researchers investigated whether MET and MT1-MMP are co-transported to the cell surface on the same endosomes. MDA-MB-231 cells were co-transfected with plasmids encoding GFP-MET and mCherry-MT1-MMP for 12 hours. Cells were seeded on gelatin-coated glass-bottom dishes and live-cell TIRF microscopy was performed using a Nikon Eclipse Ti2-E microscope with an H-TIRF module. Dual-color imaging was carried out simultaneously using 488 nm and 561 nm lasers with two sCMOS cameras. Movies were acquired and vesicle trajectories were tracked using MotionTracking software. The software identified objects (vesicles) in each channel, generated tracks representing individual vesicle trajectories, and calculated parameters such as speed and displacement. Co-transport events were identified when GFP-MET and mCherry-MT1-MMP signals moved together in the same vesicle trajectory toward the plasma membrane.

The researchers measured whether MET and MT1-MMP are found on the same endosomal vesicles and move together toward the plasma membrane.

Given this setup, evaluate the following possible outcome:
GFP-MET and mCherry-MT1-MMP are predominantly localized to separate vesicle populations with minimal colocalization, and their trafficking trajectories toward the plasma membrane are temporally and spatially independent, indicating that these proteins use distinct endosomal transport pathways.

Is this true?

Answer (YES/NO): NO